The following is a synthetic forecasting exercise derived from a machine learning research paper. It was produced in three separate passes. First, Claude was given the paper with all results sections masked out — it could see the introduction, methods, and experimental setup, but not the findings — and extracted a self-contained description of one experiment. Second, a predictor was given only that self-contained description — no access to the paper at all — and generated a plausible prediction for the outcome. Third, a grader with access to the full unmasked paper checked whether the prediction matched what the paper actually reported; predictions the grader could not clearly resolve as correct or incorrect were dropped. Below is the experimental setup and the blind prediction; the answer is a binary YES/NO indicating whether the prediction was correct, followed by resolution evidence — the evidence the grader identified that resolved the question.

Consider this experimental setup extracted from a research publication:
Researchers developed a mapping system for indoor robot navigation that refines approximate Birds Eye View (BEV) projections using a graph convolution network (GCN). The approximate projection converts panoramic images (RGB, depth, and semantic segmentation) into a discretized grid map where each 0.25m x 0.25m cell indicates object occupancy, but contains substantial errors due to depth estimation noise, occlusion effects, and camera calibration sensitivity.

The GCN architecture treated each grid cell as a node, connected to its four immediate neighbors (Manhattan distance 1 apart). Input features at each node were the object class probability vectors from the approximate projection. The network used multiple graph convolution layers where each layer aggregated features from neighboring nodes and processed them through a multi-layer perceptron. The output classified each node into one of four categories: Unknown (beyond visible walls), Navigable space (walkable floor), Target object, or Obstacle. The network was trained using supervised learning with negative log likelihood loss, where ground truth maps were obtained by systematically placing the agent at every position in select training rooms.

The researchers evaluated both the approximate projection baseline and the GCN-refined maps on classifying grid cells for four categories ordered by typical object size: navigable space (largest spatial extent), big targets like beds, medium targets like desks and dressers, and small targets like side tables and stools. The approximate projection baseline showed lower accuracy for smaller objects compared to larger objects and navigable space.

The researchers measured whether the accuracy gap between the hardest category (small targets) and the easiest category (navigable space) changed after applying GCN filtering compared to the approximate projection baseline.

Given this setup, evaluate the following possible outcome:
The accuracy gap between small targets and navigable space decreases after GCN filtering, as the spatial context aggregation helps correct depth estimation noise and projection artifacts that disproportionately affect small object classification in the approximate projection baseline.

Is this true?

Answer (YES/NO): YES